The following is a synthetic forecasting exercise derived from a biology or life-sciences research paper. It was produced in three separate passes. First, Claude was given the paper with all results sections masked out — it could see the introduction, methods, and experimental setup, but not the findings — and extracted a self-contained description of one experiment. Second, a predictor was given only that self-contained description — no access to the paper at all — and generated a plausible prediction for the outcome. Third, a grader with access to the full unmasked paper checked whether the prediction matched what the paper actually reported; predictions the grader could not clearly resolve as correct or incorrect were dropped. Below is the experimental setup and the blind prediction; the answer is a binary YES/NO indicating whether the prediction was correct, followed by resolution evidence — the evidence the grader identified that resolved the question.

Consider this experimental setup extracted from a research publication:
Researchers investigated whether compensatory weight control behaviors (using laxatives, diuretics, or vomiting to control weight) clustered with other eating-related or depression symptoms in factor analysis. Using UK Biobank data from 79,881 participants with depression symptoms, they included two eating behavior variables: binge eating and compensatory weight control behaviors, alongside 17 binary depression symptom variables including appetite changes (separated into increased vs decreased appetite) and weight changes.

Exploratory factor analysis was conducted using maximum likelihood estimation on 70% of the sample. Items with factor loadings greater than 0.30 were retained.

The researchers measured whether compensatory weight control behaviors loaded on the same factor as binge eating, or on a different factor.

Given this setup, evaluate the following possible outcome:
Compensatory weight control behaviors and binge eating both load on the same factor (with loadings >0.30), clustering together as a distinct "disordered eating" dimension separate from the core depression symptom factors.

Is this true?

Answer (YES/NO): NO